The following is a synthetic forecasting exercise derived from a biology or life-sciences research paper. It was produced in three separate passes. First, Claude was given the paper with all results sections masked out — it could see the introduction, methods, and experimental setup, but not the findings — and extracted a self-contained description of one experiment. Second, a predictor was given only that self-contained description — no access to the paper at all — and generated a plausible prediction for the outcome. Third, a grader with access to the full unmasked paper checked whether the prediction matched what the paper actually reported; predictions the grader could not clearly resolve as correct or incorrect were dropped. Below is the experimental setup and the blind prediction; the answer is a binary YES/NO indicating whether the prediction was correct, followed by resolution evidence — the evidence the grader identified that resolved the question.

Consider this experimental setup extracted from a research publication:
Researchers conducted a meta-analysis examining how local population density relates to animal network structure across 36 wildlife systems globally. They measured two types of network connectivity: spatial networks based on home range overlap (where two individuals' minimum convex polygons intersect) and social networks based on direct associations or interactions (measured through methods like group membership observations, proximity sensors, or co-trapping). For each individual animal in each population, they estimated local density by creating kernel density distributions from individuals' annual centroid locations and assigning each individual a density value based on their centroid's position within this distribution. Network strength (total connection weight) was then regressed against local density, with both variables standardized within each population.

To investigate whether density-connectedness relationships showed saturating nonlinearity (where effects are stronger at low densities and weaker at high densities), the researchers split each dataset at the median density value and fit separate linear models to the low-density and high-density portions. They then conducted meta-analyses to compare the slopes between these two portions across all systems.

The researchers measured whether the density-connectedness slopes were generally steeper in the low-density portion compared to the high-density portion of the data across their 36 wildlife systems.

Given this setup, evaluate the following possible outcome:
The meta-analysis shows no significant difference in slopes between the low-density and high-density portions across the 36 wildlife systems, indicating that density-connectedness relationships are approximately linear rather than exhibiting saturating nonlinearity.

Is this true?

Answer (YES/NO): NO